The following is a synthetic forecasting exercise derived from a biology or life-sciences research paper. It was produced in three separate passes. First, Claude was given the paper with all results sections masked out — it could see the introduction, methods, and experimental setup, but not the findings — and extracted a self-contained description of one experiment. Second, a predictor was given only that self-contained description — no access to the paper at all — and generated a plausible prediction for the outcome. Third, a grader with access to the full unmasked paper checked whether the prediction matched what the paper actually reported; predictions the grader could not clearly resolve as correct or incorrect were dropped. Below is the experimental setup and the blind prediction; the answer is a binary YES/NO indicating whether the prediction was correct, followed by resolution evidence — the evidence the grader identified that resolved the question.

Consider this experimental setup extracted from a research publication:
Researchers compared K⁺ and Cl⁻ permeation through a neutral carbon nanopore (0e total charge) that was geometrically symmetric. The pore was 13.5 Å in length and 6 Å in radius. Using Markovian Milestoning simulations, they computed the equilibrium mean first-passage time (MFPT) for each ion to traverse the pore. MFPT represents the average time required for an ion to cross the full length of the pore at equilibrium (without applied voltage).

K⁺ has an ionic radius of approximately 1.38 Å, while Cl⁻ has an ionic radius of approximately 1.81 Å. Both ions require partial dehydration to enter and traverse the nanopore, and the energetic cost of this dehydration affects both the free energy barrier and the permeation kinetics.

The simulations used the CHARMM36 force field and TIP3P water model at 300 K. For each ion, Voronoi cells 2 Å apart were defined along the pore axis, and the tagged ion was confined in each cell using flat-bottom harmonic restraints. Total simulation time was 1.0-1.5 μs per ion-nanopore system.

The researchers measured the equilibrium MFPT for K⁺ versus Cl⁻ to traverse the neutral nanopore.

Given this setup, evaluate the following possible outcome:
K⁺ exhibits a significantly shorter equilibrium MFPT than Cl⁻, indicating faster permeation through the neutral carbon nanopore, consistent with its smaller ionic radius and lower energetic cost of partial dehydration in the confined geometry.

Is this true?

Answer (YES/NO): YES